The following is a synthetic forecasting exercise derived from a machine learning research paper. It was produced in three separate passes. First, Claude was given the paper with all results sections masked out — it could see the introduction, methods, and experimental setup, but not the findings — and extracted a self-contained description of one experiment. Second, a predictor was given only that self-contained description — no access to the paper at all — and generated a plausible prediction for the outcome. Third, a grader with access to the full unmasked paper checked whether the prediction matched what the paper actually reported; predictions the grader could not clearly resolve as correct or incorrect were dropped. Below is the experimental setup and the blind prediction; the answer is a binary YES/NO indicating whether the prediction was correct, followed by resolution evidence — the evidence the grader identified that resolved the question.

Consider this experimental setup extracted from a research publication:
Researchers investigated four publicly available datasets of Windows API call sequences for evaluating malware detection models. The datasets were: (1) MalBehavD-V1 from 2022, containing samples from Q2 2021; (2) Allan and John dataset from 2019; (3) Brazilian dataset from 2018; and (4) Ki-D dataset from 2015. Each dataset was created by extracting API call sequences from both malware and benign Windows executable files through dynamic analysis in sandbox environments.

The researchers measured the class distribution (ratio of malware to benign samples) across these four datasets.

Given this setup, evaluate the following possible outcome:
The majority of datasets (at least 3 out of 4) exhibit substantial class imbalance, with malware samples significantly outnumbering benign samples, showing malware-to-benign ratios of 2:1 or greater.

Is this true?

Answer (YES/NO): YES